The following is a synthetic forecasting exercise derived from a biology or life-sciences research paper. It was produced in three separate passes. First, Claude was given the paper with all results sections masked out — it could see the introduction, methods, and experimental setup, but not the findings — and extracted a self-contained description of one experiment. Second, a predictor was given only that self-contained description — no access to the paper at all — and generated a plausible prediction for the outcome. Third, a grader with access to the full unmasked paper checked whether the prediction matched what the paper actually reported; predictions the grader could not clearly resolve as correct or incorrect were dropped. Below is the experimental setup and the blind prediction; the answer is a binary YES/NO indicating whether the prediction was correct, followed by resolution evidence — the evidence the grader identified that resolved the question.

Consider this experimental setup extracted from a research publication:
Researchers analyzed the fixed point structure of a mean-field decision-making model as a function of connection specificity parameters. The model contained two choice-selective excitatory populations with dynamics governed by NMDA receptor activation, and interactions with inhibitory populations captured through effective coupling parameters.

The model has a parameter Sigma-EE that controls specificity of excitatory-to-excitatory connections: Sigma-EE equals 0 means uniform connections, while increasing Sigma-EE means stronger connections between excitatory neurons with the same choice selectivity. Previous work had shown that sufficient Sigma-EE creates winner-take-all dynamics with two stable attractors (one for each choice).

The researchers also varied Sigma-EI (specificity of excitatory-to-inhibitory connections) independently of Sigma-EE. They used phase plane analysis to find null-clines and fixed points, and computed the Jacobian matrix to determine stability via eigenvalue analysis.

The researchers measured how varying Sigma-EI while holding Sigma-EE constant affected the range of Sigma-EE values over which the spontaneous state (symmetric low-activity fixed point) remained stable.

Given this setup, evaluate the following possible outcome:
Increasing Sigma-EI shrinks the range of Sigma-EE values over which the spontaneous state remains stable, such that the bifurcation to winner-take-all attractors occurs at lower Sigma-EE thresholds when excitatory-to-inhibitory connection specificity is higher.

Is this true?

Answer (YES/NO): NO